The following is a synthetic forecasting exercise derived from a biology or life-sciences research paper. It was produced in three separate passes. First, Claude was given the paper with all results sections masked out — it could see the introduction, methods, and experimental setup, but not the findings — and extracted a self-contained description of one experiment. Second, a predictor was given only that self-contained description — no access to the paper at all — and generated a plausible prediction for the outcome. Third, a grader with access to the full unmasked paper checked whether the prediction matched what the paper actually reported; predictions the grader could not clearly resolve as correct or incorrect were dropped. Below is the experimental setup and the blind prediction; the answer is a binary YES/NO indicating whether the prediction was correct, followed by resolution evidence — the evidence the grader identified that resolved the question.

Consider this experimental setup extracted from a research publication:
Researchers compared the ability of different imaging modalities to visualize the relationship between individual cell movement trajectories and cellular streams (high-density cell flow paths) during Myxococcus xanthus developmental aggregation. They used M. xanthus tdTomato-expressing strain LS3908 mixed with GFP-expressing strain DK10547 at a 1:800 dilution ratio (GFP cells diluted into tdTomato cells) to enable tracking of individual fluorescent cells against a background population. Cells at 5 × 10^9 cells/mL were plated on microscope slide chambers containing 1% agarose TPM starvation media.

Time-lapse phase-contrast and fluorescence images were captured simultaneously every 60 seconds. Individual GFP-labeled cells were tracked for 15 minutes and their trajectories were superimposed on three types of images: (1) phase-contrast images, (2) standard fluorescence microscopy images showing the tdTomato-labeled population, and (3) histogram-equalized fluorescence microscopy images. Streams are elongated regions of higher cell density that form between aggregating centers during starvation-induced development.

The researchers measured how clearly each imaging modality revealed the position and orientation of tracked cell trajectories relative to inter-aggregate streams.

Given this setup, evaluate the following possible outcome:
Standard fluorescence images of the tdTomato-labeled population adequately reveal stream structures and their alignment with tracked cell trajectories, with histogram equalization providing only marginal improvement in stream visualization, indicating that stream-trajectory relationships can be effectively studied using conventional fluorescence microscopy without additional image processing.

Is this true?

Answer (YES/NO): NO